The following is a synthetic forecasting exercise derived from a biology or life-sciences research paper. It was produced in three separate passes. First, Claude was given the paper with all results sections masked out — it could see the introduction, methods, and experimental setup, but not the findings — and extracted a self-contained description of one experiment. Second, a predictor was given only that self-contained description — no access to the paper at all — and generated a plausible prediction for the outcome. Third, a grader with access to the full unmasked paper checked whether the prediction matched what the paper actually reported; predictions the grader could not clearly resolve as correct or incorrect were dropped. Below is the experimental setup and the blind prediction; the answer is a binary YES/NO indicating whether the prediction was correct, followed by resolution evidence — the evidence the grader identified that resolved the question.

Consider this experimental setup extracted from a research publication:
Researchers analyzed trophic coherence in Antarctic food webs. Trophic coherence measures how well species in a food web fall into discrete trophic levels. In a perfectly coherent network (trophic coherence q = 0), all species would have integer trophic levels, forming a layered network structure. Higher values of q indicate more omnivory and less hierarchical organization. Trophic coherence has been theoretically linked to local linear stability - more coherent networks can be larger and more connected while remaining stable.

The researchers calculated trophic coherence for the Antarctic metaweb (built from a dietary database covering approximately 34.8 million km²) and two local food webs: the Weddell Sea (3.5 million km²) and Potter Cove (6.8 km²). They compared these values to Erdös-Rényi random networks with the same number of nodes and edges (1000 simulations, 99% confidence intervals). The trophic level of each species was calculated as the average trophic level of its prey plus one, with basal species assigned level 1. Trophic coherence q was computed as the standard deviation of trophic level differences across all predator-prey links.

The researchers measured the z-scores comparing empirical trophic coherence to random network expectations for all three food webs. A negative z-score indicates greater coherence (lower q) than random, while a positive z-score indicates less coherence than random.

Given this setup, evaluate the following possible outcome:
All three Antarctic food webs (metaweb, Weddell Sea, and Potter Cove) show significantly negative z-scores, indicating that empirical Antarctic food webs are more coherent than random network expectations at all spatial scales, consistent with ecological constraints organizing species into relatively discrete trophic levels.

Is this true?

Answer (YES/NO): YES